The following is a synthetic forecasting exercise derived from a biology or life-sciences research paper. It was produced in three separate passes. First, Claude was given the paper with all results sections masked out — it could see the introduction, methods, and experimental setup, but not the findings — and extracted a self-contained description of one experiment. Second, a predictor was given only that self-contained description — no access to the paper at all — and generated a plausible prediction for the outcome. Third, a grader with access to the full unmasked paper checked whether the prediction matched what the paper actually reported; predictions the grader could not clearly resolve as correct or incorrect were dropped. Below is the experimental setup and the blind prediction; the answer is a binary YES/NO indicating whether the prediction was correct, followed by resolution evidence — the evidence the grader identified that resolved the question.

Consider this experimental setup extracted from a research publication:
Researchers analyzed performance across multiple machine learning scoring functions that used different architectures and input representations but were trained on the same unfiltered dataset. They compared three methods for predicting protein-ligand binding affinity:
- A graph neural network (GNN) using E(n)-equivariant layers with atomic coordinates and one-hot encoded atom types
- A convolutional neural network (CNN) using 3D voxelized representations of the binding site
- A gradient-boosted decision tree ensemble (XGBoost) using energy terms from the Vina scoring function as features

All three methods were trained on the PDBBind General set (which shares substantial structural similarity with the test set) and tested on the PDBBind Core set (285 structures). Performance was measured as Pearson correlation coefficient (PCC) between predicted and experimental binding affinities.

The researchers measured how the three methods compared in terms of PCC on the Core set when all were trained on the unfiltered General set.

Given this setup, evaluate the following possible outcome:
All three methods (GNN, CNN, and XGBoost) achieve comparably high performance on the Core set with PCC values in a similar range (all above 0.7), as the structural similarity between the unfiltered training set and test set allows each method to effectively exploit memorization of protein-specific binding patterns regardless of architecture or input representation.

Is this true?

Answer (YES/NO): YES